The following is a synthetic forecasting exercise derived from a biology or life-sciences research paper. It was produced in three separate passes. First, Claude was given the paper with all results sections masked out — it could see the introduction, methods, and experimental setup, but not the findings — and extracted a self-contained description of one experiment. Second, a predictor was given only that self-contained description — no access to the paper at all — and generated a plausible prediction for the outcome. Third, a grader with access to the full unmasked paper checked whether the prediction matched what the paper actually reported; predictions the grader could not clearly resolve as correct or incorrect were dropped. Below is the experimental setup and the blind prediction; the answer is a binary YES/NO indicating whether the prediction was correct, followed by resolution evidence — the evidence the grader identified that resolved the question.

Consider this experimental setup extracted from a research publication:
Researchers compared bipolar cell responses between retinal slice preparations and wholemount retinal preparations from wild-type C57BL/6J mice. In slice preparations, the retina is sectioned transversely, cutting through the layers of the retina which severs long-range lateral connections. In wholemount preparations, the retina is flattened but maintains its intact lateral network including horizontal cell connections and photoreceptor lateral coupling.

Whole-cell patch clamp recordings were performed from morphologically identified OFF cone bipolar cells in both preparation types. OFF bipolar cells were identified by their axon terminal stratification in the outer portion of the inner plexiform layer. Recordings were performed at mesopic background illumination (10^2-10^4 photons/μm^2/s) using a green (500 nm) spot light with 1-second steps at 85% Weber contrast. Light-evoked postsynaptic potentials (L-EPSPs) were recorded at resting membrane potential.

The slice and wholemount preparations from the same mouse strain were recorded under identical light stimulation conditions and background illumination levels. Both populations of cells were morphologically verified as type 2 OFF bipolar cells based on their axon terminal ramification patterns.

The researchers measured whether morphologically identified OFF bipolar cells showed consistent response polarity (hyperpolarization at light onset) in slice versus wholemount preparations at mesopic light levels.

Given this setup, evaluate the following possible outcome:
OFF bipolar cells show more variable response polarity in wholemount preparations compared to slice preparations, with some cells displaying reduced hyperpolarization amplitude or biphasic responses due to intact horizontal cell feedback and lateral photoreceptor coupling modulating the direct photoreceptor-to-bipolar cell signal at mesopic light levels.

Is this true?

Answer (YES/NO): NO